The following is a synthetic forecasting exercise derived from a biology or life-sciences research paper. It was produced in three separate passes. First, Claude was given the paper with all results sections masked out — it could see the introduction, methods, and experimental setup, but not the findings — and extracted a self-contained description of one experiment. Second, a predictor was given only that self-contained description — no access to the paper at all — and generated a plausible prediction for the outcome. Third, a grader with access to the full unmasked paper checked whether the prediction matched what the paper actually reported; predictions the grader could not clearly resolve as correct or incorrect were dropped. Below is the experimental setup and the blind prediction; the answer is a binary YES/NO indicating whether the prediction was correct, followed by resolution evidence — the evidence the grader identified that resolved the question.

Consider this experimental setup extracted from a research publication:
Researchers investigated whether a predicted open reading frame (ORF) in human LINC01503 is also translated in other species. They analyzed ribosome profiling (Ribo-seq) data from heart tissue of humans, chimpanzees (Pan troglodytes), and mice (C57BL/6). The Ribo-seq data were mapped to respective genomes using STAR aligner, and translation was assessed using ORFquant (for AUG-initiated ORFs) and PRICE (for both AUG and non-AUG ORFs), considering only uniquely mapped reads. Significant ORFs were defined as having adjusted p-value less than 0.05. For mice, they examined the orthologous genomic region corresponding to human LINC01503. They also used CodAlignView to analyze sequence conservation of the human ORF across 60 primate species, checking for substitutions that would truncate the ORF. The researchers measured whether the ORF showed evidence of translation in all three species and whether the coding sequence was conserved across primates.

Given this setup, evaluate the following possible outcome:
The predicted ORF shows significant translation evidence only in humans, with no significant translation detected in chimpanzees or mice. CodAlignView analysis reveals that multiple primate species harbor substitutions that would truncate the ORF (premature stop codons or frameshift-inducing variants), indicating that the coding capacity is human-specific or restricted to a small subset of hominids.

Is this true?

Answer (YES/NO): NO